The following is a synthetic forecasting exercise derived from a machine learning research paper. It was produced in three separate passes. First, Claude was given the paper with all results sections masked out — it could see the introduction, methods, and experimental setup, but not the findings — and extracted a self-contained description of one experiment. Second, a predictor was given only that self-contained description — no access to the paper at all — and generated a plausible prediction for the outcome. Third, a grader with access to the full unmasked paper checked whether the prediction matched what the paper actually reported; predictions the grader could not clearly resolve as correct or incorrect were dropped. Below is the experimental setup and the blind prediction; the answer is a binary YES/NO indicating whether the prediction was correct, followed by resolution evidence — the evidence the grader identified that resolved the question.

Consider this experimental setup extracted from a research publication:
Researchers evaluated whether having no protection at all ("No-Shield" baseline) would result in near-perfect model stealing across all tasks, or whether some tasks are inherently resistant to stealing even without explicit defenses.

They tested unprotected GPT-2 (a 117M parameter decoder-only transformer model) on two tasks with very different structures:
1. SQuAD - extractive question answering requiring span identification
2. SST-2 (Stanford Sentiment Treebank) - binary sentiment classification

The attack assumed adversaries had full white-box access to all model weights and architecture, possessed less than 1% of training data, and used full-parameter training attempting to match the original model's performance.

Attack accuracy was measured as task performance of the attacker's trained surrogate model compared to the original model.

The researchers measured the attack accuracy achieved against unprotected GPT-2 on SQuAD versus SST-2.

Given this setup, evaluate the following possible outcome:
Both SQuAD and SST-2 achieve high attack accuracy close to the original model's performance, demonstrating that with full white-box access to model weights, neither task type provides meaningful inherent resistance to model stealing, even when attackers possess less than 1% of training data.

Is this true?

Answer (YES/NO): NO